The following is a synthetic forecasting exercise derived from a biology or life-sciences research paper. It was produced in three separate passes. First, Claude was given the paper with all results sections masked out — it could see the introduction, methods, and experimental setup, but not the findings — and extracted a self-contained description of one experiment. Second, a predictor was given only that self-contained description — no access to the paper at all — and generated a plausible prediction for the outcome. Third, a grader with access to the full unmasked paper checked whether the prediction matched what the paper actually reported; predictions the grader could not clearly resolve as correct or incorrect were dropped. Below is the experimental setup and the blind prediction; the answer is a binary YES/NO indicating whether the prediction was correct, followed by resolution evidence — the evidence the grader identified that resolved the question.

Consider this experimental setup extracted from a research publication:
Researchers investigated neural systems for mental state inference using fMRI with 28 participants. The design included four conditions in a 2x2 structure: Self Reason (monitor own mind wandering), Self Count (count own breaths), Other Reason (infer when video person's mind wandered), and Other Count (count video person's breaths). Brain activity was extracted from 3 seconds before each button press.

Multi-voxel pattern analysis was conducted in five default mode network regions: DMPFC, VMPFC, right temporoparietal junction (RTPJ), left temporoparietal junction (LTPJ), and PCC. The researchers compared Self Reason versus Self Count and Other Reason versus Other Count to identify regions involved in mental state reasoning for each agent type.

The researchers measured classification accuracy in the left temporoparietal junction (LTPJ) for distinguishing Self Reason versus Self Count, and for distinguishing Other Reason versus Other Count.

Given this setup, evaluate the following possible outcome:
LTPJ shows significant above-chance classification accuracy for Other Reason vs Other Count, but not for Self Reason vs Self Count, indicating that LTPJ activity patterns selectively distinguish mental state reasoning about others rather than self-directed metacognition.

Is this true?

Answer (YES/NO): NO